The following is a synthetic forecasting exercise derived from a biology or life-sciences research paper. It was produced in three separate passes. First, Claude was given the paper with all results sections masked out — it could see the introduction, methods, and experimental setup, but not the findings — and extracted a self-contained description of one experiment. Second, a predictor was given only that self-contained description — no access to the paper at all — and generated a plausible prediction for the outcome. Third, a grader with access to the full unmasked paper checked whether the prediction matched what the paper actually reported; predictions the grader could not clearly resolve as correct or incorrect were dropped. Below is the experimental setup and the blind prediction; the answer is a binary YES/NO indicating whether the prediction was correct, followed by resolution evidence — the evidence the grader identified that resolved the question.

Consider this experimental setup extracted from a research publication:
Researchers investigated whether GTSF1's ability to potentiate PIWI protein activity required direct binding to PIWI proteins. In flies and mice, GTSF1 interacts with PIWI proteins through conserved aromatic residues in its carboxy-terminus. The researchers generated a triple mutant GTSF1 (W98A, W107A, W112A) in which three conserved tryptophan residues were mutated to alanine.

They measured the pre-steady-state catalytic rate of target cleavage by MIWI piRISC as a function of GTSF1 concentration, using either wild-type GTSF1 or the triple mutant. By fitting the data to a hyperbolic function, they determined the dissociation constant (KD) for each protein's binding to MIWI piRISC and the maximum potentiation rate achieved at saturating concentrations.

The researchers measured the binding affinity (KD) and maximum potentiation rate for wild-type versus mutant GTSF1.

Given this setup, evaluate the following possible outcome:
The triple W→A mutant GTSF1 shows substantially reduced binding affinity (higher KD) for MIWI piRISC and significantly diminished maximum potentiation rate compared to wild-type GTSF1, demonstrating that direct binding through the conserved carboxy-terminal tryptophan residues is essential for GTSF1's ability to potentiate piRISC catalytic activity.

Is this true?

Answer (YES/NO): NO